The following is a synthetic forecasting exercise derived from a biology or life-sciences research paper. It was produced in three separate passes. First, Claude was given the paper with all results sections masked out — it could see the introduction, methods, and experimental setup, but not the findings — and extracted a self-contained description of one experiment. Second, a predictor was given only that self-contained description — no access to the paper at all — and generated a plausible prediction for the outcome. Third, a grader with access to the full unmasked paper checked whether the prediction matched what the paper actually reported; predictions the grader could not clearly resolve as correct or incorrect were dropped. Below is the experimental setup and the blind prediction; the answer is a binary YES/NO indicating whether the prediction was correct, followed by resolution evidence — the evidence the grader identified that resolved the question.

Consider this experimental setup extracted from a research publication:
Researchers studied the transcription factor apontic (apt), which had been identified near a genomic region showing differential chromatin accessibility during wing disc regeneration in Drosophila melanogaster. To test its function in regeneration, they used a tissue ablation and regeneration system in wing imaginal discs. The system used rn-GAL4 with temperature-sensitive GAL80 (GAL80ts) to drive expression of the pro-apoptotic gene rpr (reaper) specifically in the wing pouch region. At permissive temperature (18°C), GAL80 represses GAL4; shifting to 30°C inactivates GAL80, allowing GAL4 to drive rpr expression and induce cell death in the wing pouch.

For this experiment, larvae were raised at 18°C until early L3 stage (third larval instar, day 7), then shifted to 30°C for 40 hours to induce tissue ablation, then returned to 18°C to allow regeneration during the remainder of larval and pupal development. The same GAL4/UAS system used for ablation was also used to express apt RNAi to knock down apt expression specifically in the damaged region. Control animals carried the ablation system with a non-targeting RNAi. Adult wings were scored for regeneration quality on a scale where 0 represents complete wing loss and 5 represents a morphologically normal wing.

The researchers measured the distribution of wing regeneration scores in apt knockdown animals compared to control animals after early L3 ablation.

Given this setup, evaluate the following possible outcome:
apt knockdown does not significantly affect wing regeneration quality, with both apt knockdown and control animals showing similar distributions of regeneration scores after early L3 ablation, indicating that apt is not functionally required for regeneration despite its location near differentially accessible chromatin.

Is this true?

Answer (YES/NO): NO